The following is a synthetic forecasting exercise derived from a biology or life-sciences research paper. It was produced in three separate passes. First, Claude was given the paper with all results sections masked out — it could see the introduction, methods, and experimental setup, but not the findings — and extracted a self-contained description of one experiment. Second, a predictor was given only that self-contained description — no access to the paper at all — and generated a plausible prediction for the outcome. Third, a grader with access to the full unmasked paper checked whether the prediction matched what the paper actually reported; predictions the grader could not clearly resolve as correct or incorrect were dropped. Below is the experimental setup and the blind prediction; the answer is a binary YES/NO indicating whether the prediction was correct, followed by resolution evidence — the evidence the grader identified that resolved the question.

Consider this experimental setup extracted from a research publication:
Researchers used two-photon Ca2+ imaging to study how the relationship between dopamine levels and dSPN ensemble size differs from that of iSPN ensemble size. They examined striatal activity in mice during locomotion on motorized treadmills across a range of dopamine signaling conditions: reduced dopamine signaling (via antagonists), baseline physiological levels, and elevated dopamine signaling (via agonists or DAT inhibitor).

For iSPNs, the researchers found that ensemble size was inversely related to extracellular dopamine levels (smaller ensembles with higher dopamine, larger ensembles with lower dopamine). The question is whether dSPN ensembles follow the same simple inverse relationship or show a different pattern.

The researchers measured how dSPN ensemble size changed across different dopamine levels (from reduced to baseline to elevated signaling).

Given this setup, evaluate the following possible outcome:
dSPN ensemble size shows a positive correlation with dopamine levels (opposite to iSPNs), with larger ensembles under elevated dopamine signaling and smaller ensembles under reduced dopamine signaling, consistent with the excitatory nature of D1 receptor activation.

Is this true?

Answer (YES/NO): NO